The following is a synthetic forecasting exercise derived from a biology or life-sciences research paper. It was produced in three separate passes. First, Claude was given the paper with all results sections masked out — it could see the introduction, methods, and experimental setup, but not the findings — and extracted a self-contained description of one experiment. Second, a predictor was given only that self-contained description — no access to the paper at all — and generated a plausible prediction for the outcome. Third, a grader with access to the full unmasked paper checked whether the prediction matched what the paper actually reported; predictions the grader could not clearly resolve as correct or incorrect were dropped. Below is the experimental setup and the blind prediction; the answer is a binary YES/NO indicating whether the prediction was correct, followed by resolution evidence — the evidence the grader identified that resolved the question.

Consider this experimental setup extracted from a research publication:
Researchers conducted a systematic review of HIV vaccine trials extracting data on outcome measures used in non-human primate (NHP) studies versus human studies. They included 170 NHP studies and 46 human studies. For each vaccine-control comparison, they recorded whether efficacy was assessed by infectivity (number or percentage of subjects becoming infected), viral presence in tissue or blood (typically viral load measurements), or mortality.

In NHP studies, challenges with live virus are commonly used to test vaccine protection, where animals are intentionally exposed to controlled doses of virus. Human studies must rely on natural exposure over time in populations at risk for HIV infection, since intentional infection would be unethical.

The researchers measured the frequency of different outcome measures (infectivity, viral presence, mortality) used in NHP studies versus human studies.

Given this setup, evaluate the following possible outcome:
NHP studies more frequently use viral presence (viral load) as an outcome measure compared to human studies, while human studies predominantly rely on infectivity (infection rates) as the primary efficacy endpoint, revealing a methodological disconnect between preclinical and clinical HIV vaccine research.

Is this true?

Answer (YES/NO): YES